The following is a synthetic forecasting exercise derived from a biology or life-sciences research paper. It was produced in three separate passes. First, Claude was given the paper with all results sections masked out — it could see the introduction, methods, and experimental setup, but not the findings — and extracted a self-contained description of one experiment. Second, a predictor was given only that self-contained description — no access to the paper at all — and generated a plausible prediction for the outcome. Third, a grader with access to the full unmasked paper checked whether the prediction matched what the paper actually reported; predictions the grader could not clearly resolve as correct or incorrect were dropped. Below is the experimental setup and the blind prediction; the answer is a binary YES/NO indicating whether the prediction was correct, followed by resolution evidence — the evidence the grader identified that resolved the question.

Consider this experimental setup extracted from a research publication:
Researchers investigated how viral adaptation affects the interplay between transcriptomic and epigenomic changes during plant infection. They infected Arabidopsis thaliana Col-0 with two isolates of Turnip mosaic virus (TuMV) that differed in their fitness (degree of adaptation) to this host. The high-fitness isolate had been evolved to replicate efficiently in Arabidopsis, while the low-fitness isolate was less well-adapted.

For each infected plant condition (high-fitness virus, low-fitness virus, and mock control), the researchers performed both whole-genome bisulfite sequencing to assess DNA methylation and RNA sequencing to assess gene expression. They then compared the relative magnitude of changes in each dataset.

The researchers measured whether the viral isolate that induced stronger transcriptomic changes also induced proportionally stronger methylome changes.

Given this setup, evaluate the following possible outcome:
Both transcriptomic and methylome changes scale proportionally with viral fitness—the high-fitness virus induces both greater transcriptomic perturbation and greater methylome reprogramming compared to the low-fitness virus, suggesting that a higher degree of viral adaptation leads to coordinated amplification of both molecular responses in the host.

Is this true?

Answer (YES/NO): NO